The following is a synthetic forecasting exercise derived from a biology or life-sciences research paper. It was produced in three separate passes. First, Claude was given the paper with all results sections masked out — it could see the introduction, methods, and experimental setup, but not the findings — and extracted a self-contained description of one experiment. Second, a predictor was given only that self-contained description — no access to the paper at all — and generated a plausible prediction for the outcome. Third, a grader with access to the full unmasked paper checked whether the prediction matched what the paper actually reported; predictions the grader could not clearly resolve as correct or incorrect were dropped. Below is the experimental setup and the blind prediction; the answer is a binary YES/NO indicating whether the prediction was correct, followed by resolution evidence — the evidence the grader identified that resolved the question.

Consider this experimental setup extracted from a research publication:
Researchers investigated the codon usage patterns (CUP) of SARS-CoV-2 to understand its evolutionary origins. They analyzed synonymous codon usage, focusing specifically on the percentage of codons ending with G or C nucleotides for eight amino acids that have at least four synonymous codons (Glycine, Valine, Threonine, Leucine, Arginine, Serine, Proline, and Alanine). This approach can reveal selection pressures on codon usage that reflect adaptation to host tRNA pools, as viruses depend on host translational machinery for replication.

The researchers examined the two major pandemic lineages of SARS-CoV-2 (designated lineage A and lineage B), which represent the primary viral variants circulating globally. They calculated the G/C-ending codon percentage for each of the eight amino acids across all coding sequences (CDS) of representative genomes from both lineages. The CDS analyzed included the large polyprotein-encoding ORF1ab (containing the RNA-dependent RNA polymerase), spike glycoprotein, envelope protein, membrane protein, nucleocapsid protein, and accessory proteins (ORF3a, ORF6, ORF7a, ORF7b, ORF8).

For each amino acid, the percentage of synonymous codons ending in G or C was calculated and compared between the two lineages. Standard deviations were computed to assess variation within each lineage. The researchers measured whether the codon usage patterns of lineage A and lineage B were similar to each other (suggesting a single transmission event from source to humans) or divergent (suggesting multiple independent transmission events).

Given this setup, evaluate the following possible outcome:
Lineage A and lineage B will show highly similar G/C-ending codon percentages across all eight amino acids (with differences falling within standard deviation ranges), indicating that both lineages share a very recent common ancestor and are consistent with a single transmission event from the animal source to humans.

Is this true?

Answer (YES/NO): YES